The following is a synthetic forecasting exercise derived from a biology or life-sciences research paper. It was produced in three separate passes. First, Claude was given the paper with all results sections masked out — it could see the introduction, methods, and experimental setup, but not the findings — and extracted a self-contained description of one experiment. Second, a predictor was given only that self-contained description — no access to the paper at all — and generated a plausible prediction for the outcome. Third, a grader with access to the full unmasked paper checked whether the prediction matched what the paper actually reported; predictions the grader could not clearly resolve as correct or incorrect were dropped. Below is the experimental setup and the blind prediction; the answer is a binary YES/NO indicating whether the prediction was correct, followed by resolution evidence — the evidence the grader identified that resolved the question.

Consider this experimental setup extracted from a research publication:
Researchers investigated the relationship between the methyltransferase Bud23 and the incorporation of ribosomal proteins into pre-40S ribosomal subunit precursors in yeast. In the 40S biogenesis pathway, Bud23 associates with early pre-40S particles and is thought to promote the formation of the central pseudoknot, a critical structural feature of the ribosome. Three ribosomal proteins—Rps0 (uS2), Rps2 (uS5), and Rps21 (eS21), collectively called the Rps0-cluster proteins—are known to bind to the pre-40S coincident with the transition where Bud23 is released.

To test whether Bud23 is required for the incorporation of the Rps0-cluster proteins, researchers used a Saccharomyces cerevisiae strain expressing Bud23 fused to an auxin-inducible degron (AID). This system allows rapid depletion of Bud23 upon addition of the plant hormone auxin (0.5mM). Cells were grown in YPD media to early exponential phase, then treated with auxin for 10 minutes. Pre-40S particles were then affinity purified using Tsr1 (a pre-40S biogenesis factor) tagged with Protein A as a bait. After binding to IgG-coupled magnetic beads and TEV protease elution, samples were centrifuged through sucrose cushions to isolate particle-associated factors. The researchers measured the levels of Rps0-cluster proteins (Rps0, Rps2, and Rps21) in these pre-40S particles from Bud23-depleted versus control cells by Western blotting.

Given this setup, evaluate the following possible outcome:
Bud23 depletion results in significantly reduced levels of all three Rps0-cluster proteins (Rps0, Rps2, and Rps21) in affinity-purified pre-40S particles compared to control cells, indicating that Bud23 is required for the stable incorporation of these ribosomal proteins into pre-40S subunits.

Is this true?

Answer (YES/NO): YES